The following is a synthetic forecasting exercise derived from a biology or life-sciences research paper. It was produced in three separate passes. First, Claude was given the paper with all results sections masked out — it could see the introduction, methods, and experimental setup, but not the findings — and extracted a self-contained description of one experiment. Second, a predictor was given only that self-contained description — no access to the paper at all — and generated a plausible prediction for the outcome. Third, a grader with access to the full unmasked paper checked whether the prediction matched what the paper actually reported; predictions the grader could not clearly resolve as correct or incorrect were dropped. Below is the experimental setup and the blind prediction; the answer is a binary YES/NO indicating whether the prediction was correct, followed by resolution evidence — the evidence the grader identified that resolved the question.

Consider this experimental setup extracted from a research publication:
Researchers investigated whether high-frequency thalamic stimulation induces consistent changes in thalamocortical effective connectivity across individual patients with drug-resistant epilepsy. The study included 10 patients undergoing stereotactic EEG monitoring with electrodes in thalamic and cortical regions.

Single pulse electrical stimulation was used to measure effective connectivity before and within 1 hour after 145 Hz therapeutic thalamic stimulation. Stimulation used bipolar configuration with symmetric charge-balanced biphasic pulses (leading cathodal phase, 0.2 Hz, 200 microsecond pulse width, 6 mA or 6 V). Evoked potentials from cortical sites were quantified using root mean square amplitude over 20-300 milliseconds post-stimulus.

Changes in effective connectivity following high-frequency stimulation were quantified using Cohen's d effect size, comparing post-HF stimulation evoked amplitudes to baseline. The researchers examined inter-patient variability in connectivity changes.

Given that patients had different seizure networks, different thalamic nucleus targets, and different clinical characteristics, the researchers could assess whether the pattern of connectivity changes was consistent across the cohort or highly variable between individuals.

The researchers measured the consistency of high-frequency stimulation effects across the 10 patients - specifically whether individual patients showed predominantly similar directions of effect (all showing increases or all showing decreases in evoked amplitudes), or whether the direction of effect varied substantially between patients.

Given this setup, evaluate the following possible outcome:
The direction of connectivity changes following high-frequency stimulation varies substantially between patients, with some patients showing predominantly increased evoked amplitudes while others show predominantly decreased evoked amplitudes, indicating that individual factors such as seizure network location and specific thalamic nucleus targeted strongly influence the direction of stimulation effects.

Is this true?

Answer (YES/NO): NO